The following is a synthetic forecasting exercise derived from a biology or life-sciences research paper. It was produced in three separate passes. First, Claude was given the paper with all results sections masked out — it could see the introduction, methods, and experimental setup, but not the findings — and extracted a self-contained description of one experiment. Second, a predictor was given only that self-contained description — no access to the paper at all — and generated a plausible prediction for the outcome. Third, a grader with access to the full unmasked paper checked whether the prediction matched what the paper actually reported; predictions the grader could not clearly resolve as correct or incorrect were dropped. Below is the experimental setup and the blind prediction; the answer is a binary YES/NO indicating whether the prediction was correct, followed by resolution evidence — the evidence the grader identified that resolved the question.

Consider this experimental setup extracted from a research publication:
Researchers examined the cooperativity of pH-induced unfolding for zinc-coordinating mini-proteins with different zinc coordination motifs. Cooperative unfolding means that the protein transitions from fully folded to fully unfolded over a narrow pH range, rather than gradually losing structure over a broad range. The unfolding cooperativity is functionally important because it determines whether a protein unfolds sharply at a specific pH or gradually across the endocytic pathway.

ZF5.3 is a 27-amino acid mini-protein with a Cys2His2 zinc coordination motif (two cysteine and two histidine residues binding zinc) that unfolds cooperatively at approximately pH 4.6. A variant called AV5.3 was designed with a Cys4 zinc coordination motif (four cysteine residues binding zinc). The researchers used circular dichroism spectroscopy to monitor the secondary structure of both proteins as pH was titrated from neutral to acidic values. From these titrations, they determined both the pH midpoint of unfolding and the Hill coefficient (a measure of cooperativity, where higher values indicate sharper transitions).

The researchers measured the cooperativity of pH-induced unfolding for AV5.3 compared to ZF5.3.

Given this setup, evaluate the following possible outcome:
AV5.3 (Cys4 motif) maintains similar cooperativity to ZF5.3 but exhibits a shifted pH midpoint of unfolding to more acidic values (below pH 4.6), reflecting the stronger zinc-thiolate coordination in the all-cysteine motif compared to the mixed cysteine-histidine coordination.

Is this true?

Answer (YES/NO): NO